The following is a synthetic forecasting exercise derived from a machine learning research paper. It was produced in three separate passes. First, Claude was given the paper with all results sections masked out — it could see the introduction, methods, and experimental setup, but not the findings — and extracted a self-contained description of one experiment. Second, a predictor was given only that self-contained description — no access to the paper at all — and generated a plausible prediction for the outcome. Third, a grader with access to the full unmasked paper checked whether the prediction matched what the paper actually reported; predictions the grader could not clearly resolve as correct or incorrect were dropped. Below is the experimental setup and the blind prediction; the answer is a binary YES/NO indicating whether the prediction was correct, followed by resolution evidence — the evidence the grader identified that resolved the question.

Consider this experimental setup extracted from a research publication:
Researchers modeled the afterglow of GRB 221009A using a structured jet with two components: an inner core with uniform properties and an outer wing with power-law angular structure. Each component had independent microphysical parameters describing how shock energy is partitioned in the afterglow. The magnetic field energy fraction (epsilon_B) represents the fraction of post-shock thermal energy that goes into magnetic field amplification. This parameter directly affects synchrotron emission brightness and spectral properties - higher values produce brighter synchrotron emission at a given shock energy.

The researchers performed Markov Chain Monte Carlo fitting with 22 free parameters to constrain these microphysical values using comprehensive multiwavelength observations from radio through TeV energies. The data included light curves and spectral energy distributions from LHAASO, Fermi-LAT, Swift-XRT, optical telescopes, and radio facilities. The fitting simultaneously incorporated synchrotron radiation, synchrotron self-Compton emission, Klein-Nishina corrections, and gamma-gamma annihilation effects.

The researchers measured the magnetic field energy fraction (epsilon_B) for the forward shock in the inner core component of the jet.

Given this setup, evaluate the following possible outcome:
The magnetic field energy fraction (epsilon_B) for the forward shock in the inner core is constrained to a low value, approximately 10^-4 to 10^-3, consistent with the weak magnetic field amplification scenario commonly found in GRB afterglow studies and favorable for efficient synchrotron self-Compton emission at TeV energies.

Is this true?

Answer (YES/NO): NO